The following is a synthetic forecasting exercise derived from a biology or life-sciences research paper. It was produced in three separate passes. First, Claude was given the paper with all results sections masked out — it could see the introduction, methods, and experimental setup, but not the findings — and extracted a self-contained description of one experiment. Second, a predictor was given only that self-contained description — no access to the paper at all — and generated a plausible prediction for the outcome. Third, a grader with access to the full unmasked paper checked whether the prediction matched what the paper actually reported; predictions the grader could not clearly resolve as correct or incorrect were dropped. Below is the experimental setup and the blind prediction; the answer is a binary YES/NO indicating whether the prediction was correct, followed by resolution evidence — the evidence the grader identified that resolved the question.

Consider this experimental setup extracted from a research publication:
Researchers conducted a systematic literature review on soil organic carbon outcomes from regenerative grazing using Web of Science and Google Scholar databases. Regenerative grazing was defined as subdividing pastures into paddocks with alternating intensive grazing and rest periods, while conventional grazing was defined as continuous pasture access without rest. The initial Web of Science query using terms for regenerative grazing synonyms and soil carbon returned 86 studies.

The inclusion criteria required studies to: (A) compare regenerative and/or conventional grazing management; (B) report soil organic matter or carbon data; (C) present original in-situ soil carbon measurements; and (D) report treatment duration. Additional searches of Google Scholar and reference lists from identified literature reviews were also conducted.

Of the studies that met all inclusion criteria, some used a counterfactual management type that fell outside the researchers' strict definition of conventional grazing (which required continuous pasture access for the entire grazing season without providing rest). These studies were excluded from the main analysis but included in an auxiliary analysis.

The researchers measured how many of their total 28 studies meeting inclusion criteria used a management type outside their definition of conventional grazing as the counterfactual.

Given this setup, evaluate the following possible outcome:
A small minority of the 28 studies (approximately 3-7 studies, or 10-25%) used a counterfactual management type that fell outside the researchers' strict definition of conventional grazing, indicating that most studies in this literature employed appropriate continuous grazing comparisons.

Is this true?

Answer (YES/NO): NO